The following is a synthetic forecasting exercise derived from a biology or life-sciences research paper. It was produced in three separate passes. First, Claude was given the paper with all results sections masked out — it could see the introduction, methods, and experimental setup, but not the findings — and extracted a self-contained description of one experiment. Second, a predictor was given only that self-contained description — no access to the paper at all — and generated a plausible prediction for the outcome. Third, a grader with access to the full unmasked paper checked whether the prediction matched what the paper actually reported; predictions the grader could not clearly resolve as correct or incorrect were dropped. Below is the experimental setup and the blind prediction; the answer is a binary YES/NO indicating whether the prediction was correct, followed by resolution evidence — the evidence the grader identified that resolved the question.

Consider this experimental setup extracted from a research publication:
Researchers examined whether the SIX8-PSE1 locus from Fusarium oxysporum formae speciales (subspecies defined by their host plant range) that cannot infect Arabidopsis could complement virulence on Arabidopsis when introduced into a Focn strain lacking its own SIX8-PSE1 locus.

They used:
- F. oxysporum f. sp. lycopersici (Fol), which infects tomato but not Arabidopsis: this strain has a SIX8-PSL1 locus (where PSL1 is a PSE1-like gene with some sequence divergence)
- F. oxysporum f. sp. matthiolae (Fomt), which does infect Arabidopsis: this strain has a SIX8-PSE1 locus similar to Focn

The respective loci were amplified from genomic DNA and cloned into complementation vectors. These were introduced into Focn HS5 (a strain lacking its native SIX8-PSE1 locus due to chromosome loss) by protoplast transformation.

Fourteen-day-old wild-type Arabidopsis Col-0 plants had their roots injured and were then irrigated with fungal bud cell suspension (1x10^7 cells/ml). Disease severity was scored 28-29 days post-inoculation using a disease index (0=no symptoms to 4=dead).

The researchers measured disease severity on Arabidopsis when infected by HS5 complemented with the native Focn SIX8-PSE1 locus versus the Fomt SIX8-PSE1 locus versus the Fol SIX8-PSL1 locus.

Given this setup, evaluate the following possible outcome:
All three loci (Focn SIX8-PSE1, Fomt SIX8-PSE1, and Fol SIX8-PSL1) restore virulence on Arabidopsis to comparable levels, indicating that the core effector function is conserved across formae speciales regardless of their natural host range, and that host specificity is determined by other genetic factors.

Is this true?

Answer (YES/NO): NO